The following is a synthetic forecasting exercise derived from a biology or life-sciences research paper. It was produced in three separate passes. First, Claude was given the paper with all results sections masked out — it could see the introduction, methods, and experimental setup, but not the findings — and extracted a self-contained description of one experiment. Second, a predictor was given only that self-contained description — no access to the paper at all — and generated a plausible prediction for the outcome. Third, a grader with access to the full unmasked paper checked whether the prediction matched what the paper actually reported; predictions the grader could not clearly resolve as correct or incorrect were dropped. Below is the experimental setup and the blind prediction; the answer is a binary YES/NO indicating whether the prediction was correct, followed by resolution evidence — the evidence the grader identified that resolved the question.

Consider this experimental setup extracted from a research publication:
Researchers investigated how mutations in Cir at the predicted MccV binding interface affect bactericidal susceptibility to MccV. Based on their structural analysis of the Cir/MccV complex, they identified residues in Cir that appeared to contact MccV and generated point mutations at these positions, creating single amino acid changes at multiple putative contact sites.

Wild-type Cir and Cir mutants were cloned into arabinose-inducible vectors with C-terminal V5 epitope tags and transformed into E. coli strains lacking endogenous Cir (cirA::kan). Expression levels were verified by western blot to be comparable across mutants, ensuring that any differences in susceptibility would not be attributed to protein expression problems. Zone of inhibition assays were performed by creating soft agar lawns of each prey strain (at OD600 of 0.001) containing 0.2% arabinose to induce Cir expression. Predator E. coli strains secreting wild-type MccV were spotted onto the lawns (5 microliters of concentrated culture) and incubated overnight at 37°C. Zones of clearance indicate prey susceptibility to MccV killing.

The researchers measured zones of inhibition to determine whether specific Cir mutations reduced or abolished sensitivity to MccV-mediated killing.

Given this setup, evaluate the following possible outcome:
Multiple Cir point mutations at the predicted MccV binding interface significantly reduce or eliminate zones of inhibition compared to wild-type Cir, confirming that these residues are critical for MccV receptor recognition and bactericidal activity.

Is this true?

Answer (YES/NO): YES